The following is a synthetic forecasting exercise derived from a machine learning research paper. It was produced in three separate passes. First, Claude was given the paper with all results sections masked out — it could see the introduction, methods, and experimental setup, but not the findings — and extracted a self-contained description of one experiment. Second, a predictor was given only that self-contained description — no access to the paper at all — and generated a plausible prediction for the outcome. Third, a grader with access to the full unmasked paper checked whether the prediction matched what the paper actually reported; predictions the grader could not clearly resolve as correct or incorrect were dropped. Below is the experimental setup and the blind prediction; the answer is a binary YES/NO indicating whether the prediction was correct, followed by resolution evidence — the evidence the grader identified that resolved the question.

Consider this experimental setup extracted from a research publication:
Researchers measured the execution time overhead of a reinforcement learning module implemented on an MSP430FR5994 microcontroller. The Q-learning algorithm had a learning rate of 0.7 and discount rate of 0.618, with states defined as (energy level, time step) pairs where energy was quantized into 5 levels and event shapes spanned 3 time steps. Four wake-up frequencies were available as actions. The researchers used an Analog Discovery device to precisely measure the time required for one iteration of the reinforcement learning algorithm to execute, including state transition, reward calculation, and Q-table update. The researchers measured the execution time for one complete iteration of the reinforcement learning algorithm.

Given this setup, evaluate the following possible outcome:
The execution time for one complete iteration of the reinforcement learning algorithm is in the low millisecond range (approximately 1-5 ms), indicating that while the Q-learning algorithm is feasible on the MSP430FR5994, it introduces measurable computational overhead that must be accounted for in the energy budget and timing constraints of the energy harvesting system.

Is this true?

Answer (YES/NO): NO